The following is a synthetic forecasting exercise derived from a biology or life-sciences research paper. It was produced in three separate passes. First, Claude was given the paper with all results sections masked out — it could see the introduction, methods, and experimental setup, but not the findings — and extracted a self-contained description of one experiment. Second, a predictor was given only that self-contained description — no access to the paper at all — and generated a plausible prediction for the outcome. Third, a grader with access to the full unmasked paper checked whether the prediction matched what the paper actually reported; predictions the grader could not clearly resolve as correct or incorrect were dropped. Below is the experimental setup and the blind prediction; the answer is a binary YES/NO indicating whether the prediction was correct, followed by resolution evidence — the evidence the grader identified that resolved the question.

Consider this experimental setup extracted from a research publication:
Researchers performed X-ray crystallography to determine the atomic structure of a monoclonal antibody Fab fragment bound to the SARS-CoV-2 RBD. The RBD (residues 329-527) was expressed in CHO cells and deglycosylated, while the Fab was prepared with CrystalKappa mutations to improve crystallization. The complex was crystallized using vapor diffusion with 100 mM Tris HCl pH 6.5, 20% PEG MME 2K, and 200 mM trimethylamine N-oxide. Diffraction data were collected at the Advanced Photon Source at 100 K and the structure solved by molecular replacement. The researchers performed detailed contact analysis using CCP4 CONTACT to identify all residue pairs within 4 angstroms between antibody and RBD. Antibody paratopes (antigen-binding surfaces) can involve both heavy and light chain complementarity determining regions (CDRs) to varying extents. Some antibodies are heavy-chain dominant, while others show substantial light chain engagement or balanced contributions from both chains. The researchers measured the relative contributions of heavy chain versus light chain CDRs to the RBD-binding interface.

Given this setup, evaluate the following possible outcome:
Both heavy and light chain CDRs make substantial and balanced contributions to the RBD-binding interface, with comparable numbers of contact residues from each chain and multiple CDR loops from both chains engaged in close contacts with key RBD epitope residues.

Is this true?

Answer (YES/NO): YES